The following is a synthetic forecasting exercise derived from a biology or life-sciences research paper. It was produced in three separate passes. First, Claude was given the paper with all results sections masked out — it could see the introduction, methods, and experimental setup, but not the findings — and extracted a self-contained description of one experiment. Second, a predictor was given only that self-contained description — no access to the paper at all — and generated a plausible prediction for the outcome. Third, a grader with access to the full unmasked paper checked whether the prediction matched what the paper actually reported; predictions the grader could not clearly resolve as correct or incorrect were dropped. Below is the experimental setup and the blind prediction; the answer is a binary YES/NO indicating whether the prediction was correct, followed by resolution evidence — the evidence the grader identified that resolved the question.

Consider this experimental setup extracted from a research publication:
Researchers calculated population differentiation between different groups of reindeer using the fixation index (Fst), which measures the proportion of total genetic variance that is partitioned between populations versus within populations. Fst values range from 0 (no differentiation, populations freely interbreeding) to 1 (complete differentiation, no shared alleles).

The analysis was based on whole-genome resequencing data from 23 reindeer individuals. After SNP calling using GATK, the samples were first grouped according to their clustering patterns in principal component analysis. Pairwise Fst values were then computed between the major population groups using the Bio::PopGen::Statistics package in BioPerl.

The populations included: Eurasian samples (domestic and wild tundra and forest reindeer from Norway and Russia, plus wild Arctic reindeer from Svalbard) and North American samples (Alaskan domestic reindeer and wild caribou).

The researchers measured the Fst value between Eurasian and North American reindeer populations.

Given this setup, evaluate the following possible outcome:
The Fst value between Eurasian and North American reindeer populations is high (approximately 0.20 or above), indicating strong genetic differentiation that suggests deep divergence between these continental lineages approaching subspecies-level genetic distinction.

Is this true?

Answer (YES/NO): NO